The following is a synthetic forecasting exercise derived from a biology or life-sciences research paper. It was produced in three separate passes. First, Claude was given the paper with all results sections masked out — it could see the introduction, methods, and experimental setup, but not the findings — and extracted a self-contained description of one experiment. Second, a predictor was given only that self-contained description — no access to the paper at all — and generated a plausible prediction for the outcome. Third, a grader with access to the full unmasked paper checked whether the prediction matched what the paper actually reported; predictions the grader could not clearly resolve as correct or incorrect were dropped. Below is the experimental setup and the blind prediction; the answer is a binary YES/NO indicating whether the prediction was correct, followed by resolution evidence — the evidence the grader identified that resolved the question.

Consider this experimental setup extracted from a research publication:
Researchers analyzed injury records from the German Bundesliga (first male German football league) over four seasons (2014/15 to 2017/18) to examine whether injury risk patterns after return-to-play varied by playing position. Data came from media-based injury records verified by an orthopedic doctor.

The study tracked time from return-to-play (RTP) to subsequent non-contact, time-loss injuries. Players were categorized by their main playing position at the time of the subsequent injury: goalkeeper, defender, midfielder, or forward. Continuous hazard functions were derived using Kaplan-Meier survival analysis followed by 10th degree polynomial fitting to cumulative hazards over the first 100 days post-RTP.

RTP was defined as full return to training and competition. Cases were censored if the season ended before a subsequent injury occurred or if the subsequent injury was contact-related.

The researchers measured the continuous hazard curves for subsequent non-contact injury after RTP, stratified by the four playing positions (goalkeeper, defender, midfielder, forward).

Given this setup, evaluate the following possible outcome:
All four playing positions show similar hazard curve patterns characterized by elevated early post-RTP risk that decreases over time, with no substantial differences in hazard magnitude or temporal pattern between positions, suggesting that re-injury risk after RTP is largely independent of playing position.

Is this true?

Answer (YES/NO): NO